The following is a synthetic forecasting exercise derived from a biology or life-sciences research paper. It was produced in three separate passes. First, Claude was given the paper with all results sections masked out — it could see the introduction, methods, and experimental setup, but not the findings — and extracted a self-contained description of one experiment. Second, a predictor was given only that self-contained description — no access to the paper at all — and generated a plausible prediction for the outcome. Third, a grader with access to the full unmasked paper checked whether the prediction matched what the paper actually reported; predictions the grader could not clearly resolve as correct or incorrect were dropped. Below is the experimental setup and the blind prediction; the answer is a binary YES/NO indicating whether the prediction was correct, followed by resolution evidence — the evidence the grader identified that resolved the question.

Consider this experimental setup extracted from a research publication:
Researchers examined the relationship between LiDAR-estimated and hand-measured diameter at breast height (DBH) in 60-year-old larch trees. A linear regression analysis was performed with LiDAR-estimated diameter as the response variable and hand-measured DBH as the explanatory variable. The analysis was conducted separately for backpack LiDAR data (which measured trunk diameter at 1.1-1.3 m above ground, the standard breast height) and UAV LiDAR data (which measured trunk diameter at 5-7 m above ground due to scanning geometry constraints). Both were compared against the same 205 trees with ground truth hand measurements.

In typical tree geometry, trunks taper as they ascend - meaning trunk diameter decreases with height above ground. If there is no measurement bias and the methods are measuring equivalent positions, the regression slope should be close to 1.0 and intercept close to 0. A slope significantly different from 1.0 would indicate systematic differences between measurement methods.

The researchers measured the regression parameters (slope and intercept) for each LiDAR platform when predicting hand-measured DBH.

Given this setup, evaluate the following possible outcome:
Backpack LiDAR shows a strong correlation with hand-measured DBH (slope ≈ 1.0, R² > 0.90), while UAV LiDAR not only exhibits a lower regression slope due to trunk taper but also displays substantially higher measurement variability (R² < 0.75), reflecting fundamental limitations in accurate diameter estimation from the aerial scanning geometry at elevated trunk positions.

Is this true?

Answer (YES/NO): NO